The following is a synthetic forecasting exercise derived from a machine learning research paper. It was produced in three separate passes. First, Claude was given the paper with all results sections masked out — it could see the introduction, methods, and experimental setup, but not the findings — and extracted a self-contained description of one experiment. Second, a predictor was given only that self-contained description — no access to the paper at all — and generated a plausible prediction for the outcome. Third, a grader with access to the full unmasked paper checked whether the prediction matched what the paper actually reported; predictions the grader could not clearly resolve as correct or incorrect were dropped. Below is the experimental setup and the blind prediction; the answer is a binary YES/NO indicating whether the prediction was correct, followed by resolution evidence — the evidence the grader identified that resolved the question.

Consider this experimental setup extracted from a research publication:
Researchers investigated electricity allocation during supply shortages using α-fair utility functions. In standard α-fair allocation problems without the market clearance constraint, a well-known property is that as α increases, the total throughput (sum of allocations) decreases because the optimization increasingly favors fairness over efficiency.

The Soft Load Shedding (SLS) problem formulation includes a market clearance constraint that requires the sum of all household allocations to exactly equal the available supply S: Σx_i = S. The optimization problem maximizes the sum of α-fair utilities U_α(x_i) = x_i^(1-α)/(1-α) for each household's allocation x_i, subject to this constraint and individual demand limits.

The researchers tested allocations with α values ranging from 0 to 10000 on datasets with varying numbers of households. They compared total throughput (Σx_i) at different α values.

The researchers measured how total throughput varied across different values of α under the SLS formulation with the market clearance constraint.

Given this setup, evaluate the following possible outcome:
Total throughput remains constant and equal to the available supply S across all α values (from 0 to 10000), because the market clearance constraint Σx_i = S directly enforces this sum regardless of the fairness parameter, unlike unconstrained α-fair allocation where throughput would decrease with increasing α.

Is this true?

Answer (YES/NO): YES